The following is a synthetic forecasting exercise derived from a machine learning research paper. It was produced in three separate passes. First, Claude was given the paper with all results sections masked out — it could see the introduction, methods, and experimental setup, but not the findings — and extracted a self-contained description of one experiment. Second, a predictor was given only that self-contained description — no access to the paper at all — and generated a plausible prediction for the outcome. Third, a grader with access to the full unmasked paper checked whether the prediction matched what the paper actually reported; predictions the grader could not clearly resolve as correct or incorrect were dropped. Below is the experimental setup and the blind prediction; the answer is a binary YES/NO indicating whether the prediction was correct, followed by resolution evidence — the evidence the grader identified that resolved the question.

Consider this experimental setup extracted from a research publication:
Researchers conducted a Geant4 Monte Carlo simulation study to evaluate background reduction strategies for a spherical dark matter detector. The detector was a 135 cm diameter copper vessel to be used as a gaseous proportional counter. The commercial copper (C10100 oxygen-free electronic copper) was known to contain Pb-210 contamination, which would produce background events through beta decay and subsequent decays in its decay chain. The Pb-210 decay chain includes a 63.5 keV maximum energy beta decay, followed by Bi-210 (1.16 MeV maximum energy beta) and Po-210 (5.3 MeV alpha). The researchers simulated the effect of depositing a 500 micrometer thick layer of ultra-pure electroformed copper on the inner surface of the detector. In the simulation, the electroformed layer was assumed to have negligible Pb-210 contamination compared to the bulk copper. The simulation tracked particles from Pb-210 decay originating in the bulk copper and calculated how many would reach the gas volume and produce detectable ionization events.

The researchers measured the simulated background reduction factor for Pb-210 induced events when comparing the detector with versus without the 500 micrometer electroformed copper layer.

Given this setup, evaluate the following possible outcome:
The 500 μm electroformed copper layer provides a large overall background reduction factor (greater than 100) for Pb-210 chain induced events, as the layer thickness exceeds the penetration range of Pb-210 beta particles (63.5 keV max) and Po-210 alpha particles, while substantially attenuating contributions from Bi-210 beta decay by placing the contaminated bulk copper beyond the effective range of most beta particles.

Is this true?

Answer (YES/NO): NO